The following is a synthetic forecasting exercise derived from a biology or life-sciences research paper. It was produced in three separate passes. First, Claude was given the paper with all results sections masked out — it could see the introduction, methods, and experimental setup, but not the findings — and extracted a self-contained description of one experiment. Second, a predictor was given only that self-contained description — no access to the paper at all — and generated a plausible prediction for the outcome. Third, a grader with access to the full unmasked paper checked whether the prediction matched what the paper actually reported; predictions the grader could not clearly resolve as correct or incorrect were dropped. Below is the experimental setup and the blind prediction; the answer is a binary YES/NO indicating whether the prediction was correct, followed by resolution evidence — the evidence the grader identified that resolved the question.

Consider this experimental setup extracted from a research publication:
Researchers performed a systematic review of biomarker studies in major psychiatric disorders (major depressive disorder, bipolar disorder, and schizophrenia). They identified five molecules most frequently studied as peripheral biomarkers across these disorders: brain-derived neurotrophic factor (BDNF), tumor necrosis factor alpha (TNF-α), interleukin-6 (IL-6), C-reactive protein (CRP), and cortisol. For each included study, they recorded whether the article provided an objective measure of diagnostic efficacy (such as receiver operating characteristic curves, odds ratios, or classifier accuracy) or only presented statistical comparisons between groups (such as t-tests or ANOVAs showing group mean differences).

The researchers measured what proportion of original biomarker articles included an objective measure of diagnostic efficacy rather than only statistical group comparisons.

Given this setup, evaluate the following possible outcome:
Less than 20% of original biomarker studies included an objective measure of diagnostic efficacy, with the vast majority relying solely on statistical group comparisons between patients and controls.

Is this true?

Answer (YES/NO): YES